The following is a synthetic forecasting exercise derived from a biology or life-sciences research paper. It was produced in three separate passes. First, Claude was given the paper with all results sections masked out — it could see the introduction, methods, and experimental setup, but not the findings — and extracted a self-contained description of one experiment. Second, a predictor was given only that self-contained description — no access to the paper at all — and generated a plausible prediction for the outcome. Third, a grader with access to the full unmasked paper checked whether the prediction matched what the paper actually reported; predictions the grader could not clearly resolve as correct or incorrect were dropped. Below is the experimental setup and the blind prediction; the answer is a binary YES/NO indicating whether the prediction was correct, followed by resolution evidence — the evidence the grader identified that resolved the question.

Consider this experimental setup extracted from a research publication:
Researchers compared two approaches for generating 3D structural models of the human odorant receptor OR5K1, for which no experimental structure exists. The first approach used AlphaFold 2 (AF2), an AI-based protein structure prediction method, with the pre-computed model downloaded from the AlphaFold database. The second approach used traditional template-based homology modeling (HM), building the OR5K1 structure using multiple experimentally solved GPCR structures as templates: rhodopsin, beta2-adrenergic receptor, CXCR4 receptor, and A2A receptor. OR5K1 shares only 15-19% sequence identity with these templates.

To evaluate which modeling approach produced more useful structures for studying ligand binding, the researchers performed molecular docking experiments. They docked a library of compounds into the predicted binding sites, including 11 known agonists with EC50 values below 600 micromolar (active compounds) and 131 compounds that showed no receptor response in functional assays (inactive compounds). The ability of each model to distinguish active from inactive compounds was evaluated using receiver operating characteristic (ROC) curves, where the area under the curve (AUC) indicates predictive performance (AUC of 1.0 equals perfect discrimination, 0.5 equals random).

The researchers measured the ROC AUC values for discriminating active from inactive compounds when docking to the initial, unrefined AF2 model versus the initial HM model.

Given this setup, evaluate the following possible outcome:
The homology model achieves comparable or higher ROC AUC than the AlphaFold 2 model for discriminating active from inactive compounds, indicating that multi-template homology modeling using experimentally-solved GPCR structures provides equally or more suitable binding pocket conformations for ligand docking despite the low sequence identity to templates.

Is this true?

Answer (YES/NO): YES